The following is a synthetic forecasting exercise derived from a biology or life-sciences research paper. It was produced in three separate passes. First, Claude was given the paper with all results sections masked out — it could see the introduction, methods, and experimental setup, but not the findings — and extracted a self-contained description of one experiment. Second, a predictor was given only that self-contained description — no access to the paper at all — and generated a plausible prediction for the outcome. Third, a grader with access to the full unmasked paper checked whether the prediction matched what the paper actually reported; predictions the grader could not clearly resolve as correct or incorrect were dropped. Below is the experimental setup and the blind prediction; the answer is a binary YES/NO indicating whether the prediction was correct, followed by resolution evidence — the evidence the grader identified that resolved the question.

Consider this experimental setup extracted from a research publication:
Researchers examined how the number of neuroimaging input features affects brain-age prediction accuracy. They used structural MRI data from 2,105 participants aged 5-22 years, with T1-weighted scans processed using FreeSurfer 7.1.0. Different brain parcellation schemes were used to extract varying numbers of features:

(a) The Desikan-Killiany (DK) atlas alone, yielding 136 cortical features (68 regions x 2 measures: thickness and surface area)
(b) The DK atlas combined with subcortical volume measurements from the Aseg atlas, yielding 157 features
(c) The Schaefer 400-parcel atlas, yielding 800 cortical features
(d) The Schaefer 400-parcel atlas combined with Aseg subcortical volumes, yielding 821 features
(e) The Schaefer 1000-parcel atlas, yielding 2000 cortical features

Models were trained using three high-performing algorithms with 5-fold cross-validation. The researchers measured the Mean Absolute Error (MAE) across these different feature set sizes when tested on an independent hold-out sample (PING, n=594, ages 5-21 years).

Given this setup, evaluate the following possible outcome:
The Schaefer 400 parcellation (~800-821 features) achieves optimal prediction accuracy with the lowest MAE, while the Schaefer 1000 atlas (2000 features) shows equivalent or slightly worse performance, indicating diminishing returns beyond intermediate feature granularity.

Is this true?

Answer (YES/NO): YES